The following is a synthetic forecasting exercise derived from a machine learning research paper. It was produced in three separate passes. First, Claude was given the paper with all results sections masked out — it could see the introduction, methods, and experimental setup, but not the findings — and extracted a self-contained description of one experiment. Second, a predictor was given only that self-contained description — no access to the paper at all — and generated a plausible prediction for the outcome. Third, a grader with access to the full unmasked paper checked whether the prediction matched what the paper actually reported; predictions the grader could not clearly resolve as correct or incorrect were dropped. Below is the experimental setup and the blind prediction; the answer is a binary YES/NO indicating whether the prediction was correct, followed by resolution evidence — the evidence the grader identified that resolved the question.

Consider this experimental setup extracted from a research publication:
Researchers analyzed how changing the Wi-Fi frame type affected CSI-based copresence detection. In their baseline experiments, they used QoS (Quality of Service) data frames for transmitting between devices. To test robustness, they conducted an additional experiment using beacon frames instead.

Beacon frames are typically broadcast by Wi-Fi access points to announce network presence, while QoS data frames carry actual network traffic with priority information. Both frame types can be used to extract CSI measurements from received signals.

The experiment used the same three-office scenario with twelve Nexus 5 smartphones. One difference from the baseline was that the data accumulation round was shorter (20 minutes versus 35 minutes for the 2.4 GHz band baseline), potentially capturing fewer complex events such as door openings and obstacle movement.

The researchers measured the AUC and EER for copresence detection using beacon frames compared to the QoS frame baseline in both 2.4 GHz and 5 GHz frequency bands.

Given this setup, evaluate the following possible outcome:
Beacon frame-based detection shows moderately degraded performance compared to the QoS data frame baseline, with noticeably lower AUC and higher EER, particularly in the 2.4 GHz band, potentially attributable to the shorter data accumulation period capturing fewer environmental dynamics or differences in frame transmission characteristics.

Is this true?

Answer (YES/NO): NO